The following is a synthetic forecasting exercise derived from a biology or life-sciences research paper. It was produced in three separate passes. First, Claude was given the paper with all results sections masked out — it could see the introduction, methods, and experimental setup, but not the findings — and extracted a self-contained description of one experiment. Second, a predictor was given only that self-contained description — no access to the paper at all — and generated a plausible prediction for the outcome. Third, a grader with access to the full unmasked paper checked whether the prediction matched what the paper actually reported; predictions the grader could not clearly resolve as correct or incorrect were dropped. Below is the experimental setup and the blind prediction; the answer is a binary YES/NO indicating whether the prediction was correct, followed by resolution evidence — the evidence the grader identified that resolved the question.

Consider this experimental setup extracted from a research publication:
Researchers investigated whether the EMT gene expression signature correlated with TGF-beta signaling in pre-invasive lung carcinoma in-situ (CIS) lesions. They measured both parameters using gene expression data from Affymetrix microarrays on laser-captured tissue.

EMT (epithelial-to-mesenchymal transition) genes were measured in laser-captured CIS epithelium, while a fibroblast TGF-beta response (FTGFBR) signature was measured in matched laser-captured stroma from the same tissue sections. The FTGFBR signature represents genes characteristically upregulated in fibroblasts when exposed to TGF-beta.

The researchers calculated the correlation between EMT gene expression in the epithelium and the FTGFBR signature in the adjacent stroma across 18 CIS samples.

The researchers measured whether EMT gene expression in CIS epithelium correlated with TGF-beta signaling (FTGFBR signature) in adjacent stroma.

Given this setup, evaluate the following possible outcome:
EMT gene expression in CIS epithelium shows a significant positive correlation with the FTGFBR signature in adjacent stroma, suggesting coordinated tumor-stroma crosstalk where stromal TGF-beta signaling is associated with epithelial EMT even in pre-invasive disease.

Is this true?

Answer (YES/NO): YES